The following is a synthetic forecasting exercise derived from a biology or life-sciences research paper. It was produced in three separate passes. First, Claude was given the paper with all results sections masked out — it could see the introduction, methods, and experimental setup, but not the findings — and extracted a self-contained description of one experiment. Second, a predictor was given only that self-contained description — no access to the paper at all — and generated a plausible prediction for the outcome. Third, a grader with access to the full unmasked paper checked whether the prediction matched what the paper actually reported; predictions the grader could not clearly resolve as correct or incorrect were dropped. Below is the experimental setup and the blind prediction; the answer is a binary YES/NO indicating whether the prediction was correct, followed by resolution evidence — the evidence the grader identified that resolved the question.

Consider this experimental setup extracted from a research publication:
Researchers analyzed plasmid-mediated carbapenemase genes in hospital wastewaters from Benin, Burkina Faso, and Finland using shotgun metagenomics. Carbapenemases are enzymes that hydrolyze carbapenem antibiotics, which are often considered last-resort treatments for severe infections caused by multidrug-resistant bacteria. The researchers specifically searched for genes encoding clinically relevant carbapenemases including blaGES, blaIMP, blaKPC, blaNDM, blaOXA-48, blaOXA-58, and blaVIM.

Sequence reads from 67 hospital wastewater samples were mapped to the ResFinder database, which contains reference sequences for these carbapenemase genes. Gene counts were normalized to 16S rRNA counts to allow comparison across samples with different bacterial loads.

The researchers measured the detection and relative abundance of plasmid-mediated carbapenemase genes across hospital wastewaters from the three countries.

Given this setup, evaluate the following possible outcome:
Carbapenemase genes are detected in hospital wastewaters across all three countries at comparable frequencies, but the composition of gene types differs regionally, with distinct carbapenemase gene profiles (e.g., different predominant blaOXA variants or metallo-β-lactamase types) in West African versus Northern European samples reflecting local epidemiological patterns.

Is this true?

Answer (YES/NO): NO